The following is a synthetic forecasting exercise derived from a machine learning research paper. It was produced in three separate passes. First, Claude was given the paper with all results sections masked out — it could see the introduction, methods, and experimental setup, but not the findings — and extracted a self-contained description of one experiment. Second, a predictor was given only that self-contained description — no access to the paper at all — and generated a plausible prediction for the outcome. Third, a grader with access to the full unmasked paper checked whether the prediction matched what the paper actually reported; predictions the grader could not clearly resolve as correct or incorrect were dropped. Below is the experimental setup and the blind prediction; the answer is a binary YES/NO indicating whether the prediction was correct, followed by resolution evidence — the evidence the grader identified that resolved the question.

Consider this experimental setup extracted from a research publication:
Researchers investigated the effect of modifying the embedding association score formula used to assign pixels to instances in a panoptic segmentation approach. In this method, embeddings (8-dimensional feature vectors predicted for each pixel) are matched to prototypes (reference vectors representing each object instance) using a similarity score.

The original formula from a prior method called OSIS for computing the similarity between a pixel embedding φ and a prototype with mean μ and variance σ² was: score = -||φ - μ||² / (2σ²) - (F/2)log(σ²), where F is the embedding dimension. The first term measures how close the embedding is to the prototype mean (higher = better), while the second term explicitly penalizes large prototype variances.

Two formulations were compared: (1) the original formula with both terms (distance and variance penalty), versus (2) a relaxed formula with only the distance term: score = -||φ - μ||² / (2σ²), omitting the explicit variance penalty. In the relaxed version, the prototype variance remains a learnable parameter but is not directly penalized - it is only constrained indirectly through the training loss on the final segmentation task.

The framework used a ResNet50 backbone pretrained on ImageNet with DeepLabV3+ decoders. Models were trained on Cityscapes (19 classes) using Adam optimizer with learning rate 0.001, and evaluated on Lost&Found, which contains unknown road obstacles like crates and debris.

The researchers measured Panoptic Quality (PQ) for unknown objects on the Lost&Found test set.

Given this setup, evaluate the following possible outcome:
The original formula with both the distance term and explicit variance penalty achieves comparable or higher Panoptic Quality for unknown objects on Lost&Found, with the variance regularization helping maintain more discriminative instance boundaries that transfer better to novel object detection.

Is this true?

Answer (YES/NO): NO